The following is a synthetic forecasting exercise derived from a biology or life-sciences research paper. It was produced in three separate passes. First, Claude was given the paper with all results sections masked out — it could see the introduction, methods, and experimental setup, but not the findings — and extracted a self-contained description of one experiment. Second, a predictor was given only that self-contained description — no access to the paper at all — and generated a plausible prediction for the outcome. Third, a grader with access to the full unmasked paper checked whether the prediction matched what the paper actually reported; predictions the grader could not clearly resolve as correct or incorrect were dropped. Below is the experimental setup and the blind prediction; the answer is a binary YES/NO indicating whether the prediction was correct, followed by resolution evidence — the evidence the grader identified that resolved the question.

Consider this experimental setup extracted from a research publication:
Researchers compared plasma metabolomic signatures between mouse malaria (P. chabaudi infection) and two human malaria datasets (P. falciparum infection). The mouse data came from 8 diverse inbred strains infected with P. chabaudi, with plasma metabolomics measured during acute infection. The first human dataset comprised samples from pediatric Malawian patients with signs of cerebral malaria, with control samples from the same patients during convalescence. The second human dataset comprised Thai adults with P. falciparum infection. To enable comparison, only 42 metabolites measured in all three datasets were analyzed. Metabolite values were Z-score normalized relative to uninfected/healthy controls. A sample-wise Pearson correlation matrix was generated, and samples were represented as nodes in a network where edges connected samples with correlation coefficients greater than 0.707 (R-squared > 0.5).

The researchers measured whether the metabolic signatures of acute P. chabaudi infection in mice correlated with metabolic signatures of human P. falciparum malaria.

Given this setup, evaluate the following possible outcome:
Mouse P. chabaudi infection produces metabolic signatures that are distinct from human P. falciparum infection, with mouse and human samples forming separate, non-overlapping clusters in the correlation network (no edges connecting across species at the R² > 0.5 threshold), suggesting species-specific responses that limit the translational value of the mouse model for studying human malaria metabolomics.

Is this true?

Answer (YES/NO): NO